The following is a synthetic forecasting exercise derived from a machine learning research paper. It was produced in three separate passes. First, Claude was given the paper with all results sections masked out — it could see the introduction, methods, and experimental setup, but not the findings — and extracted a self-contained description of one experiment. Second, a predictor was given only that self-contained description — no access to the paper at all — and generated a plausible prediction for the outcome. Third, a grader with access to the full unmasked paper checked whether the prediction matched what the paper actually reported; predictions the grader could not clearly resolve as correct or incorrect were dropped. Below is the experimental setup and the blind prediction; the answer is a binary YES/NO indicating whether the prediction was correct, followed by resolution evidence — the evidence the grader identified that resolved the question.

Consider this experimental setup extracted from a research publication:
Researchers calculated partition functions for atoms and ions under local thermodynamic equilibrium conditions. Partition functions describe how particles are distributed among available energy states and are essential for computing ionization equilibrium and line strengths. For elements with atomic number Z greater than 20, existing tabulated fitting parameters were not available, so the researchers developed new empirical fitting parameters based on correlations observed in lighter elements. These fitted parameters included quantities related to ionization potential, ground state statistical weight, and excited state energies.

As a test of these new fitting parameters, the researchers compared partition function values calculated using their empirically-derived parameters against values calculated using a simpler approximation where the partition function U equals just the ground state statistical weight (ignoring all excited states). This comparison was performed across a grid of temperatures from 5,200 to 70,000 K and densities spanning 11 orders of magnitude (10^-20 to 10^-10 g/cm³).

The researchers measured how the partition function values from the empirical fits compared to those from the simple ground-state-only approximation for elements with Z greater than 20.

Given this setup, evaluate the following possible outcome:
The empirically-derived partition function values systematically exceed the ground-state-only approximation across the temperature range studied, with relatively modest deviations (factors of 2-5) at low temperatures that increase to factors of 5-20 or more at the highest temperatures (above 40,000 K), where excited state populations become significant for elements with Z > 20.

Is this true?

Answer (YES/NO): NO